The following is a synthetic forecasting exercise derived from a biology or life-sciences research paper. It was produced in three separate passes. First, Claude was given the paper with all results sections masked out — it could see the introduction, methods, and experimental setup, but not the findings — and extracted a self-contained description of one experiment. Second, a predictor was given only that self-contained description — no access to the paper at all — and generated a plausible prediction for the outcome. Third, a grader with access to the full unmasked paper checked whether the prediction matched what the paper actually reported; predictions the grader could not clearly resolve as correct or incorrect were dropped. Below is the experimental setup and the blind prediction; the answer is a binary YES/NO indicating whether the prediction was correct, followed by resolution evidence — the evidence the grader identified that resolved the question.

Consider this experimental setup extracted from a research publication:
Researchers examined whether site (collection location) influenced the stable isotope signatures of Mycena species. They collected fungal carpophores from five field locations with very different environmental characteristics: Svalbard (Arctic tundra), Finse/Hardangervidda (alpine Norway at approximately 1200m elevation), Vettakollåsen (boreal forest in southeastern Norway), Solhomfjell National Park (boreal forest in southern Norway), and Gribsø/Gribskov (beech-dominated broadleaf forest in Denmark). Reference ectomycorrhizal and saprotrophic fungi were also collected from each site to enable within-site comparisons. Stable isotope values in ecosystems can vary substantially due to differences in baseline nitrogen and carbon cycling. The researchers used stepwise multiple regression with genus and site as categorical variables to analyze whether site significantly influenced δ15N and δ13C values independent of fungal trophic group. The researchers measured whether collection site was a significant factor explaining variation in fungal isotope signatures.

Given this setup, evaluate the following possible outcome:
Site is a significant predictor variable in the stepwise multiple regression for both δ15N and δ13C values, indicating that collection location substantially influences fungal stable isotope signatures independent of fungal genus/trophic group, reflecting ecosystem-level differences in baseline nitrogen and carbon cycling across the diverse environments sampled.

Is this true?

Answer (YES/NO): NO